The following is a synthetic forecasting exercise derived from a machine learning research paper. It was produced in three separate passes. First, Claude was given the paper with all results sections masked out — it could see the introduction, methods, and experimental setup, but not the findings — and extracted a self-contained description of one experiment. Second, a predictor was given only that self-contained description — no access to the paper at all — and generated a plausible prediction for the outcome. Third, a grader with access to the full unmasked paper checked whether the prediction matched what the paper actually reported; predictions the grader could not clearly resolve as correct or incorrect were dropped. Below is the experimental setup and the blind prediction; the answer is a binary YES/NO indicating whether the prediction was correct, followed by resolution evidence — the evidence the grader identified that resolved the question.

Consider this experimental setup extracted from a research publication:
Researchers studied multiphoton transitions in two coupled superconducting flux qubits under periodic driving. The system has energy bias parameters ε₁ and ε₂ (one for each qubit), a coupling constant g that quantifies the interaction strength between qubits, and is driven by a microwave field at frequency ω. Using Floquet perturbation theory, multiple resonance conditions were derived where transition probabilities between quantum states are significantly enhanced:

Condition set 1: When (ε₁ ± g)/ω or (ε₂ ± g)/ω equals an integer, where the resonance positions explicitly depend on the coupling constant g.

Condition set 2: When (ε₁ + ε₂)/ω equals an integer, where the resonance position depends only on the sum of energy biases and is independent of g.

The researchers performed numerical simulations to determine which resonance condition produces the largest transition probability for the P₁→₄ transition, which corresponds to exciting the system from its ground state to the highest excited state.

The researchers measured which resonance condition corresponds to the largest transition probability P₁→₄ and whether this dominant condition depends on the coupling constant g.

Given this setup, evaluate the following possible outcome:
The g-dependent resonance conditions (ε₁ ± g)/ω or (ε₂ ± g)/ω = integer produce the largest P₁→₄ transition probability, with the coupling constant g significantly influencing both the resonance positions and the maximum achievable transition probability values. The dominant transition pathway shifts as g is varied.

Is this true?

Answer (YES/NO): NO